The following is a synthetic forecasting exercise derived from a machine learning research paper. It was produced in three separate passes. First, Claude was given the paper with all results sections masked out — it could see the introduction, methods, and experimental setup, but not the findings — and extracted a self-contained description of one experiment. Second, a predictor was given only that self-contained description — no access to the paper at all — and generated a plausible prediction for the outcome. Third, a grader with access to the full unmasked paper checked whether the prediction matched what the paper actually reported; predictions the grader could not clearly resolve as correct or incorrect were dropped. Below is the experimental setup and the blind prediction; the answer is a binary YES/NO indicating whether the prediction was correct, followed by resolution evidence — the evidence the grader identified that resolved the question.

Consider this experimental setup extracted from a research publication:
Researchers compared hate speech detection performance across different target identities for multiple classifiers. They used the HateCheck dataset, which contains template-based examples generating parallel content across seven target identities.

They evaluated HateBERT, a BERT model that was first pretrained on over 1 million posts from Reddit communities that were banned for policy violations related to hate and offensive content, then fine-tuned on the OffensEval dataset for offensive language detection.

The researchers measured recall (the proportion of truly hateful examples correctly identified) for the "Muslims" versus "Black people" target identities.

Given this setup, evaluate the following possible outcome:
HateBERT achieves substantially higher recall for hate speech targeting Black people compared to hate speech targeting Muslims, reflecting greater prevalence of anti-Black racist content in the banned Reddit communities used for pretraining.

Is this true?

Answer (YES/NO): NO